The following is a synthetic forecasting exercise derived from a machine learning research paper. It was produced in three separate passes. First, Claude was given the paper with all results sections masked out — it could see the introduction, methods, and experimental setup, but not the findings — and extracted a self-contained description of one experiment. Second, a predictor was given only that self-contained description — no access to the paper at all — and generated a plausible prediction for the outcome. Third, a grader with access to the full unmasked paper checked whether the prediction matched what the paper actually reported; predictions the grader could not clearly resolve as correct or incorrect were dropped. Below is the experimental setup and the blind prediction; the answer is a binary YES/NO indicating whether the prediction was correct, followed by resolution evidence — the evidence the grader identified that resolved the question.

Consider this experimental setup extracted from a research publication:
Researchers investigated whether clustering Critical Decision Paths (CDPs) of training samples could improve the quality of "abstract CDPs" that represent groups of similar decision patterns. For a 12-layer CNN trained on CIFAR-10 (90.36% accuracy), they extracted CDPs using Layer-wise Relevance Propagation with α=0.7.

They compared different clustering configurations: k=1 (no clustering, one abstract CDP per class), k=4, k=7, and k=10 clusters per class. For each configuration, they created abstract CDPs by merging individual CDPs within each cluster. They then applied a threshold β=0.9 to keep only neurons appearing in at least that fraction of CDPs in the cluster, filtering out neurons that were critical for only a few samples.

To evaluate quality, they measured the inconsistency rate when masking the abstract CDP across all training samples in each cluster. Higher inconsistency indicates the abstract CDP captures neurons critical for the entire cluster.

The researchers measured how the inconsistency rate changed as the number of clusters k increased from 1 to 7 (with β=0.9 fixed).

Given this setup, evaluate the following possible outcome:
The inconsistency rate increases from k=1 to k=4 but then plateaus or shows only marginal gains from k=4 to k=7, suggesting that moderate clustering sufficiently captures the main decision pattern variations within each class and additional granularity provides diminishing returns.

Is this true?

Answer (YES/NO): NO